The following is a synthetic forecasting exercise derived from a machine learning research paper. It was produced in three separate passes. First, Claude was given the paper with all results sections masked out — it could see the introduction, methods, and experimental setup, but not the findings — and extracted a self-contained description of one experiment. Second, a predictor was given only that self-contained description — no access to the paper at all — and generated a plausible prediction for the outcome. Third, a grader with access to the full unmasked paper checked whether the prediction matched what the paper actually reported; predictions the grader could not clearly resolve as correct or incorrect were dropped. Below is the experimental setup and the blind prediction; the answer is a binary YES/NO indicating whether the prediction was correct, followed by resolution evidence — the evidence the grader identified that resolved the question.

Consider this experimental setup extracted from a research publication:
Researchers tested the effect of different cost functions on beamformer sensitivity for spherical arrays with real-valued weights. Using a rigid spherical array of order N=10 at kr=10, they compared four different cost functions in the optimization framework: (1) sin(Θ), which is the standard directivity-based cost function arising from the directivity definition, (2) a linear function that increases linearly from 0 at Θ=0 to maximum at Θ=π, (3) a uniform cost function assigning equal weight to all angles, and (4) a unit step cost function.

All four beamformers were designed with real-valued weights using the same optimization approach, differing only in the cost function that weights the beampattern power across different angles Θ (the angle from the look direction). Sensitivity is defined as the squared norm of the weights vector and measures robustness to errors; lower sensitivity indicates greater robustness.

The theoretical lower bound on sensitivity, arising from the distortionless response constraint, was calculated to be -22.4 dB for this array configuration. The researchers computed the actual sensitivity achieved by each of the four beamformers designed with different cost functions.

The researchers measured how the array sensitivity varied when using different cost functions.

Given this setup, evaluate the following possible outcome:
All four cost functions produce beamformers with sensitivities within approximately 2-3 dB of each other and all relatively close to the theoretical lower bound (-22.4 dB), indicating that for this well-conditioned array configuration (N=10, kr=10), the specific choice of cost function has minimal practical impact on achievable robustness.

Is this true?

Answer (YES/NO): YES